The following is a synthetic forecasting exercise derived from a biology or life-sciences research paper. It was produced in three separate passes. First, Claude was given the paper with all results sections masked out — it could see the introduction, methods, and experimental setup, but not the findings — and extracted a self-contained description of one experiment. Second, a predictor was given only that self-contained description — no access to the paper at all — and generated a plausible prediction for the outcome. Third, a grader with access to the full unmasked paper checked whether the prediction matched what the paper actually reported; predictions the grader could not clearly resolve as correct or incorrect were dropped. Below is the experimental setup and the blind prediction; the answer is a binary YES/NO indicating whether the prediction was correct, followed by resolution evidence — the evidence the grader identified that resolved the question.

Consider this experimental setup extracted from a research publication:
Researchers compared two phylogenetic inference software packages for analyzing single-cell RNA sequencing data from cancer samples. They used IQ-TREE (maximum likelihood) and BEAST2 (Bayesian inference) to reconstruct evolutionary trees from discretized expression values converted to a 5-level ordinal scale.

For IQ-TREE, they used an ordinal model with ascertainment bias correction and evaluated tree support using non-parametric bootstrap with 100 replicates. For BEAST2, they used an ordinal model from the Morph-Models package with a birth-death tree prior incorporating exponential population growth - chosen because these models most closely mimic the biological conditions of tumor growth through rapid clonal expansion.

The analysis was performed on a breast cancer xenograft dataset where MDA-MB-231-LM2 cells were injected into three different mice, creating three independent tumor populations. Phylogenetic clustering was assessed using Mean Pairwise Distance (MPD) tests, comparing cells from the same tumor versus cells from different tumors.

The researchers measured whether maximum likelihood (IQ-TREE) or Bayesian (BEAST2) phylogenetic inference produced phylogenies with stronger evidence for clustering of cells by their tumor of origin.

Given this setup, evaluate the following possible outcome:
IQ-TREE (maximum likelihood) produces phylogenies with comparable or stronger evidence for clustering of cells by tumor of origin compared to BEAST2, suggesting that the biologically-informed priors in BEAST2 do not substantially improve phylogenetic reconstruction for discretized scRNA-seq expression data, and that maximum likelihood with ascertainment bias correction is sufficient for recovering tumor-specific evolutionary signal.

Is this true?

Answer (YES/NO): YES